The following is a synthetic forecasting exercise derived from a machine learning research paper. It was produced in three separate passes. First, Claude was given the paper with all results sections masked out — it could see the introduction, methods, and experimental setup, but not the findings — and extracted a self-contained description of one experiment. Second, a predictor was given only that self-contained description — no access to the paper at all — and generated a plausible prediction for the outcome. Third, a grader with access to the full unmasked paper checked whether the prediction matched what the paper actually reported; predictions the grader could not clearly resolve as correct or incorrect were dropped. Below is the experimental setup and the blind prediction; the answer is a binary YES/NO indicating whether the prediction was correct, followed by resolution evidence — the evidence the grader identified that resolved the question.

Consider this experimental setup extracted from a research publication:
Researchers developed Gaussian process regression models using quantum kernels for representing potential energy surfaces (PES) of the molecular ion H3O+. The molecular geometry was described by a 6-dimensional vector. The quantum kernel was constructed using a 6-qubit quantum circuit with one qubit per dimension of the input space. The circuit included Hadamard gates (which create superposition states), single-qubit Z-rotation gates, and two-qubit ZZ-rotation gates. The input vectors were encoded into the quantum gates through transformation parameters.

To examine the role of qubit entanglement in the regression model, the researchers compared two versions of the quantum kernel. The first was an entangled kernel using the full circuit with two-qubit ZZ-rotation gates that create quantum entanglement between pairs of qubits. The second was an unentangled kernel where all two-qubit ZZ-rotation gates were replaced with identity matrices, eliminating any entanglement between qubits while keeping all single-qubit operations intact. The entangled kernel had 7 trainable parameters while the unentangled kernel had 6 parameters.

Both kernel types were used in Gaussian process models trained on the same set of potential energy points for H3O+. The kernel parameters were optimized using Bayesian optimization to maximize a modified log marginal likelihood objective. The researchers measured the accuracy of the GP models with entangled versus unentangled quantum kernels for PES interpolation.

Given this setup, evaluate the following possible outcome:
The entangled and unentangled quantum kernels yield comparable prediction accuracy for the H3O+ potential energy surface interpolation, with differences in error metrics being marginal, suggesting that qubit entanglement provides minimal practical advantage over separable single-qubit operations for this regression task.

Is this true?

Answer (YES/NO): NO